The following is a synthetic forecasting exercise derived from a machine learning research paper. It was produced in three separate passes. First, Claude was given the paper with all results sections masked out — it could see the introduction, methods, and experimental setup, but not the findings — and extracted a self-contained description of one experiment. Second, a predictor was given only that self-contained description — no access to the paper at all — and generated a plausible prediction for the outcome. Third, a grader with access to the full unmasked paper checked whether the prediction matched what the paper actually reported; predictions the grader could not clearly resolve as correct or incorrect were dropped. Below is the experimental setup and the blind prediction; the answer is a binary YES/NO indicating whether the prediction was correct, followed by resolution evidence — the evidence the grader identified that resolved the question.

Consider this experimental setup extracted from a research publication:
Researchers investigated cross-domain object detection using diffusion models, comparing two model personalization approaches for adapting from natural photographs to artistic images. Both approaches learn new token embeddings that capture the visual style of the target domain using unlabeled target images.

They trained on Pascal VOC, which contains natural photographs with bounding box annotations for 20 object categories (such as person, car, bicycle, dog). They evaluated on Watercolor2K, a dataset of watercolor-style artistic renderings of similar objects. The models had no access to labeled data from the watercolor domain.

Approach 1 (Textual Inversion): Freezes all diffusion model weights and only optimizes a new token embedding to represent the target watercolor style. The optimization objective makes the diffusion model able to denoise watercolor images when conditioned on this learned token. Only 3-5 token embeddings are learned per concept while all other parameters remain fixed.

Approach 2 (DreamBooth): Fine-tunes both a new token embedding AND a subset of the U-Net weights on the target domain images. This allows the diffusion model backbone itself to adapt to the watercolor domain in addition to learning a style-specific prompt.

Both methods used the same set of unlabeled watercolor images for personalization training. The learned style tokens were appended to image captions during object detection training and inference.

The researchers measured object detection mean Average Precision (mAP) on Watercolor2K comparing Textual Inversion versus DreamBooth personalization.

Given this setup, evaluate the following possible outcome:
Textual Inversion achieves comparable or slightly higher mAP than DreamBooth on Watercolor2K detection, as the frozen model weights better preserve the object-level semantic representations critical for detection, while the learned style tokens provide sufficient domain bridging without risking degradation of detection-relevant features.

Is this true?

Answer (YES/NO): YES